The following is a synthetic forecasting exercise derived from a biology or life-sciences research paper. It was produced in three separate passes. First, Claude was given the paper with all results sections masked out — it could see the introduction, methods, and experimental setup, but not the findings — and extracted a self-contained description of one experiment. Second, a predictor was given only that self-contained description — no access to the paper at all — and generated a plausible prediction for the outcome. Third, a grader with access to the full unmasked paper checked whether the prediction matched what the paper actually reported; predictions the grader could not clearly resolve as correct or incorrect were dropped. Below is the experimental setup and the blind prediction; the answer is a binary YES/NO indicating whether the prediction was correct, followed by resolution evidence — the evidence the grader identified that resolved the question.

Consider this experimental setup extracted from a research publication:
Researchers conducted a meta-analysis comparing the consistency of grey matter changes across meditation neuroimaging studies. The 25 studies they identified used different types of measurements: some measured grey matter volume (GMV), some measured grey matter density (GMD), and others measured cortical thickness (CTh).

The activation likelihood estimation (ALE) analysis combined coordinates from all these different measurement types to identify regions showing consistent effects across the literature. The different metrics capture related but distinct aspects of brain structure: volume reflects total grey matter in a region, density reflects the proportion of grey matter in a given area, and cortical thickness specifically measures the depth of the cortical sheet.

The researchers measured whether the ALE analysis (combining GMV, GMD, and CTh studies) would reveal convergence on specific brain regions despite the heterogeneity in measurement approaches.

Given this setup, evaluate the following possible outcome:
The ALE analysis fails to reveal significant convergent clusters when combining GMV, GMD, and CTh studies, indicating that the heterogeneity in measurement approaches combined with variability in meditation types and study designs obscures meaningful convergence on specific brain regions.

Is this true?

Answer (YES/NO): NO